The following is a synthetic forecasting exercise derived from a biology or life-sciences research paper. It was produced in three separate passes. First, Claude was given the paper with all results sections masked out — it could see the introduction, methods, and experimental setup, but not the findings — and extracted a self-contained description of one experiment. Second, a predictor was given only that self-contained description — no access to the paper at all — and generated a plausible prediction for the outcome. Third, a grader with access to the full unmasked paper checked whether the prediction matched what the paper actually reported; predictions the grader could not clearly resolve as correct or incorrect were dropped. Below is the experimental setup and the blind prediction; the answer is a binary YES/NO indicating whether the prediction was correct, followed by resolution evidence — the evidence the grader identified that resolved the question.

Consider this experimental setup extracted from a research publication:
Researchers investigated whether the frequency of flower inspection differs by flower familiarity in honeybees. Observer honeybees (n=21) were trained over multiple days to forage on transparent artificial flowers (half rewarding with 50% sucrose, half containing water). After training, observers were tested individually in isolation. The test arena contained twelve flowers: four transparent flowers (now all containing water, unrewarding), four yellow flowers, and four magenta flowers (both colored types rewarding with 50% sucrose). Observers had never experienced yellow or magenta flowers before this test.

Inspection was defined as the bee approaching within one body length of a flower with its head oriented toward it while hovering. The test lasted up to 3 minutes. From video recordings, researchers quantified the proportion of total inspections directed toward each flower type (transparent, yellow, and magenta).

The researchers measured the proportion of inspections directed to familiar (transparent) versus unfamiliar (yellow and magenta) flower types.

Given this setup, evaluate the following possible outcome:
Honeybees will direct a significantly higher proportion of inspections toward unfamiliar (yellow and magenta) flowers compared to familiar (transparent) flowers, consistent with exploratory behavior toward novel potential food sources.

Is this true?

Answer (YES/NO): NO